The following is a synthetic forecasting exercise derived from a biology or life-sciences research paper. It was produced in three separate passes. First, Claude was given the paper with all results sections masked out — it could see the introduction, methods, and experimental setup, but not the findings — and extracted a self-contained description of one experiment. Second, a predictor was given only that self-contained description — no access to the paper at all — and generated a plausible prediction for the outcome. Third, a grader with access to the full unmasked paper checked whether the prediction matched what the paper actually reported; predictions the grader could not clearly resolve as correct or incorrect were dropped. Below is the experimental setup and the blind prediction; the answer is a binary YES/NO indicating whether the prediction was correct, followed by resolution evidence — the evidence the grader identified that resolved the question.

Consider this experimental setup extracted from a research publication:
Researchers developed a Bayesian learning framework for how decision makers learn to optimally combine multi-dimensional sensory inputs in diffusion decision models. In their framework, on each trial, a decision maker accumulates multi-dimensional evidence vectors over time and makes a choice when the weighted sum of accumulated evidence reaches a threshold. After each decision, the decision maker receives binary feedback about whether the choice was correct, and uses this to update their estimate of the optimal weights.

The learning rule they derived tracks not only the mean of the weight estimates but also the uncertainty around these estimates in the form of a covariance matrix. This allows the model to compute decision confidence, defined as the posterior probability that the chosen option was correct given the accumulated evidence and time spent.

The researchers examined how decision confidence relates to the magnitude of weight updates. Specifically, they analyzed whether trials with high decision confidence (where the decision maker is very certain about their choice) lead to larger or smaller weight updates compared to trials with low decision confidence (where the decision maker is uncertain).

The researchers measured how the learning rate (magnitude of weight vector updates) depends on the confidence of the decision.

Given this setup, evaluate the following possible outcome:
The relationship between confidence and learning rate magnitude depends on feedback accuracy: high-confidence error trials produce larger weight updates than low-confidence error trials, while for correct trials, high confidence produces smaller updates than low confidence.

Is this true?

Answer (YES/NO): YES